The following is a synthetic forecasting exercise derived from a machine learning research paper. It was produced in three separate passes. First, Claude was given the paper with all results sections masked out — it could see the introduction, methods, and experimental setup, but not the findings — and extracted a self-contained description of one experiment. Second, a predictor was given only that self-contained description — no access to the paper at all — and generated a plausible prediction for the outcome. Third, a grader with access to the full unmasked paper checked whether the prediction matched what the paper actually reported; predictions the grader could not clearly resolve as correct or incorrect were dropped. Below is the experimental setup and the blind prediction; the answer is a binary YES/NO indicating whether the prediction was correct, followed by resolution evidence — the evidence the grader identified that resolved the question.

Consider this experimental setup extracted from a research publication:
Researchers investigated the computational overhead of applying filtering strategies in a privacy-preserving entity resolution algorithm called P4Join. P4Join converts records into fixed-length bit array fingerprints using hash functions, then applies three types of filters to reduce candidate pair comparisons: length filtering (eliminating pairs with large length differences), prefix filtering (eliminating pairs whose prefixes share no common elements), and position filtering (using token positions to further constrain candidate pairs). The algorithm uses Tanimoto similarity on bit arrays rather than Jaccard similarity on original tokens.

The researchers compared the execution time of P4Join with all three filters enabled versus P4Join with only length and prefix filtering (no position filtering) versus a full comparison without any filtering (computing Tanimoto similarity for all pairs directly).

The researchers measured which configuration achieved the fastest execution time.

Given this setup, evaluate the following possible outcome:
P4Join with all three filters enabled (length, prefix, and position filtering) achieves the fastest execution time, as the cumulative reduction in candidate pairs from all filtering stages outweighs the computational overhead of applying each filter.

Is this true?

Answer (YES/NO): NO